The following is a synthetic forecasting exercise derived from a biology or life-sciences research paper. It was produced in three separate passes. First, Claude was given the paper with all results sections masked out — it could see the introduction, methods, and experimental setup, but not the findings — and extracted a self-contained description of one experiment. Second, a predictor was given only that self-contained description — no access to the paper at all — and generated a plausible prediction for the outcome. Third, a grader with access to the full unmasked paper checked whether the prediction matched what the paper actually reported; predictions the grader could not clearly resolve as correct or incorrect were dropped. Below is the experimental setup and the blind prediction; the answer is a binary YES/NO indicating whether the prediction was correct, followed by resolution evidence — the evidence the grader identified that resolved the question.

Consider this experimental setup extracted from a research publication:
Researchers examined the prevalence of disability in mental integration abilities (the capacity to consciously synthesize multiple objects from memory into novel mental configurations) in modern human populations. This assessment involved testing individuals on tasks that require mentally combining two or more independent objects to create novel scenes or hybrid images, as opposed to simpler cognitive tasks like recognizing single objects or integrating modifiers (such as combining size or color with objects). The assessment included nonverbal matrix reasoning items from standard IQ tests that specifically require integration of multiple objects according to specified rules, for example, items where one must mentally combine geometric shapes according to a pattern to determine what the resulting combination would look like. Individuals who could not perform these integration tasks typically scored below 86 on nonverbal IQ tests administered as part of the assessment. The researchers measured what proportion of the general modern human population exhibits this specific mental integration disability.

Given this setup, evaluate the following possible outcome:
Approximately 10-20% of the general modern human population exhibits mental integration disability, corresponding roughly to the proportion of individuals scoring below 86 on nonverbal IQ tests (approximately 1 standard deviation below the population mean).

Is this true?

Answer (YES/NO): YES